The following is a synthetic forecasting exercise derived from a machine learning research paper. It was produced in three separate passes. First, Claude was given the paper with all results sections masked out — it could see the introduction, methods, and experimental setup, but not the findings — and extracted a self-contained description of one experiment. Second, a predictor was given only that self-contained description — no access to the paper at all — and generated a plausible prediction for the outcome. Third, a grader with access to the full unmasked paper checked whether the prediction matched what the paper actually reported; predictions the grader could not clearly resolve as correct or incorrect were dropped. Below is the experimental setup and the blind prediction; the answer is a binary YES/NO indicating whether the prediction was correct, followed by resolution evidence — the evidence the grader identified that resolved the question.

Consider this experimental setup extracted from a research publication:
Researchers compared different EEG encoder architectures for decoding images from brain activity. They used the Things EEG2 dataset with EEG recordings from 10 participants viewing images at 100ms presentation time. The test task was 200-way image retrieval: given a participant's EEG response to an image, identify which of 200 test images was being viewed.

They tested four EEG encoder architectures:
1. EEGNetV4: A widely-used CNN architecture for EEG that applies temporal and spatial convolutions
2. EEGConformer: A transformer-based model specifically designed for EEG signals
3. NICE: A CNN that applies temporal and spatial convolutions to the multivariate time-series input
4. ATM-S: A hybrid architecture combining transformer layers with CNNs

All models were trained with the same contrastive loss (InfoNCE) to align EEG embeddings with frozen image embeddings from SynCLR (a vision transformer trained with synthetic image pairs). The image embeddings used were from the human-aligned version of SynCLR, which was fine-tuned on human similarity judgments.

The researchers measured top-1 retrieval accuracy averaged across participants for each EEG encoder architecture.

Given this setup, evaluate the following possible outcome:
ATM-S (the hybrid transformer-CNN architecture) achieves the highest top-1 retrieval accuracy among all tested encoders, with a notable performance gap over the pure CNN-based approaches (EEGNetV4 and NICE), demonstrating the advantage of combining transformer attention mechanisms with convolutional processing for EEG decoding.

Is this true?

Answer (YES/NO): NO